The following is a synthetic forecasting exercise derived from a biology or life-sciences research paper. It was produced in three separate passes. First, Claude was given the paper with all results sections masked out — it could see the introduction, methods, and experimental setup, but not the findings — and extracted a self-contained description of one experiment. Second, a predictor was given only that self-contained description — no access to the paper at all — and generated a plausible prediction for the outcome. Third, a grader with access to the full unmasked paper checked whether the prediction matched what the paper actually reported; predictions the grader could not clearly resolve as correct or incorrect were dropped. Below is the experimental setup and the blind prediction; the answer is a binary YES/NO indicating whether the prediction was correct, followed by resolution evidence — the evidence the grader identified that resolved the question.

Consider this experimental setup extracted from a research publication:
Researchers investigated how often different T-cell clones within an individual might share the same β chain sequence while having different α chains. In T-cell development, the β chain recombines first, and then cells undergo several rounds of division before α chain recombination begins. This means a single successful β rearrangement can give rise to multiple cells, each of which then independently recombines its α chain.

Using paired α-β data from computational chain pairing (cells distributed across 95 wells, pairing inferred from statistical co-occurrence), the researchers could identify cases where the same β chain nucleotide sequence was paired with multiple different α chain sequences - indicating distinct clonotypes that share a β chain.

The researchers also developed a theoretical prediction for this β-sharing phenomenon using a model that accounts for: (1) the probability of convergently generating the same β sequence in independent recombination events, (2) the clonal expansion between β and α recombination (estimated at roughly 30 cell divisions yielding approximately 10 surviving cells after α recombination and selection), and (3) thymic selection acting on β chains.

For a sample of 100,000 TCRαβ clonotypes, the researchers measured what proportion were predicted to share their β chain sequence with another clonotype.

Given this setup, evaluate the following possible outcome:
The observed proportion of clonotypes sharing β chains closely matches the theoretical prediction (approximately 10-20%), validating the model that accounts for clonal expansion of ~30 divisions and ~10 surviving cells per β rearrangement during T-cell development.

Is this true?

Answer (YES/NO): NO